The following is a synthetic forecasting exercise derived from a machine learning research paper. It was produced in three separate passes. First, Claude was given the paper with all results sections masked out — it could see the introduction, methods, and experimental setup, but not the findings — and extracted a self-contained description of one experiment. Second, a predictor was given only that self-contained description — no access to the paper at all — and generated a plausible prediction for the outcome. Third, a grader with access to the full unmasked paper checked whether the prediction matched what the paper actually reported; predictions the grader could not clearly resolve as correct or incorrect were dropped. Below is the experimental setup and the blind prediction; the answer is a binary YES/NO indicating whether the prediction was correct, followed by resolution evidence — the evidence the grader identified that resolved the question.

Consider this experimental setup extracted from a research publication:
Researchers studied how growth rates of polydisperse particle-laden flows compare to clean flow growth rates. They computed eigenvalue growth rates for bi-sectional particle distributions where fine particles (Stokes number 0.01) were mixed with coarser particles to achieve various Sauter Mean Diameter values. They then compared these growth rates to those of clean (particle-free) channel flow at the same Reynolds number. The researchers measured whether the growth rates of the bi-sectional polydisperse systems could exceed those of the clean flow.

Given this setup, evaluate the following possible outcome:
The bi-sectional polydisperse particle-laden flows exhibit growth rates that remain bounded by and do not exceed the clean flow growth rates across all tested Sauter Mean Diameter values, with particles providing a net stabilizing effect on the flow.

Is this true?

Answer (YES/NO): NO